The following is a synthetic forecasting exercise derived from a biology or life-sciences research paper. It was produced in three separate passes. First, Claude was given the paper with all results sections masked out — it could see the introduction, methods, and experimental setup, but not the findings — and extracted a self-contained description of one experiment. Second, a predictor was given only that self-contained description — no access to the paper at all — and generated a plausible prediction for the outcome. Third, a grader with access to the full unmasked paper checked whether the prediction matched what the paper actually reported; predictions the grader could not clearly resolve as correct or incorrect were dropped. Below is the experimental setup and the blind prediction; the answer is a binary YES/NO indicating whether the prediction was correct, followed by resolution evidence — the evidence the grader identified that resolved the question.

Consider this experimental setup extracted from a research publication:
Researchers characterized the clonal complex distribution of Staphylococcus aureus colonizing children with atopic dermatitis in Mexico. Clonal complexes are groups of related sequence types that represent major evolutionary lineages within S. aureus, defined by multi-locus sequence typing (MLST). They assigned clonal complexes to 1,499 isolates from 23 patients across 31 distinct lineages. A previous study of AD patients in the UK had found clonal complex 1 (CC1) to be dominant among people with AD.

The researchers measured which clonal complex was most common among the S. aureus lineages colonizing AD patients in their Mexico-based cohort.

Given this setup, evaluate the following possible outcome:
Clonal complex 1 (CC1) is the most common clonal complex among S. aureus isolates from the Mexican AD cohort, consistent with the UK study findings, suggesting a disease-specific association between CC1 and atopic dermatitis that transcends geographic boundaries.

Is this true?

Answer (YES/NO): NO